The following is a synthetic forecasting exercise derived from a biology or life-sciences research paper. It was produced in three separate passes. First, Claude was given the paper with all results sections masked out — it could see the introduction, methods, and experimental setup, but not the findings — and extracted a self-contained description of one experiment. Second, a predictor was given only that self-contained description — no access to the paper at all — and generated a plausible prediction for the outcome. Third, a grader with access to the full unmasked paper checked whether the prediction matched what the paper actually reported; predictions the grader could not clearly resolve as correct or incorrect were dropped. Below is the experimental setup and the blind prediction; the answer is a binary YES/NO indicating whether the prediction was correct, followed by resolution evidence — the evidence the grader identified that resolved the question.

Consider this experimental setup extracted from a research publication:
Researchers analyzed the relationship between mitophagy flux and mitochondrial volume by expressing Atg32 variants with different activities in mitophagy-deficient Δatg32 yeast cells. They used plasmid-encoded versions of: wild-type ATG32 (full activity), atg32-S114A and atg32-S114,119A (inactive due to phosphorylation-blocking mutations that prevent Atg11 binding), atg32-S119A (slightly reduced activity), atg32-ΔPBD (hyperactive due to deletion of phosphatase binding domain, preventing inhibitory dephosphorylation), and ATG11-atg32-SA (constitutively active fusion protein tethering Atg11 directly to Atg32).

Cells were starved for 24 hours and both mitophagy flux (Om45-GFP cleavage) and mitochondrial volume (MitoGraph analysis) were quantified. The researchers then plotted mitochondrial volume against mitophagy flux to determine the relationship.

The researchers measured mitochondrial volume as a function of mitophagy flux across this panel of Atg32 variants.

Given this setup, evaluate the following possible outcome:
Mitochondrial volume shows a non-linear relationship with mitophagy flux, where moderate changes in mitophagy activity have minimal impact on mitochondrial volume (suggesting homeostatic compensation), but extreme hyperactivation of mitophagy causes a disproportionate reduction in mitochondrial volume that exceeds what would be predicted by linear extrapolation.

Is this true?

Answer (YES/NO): NO